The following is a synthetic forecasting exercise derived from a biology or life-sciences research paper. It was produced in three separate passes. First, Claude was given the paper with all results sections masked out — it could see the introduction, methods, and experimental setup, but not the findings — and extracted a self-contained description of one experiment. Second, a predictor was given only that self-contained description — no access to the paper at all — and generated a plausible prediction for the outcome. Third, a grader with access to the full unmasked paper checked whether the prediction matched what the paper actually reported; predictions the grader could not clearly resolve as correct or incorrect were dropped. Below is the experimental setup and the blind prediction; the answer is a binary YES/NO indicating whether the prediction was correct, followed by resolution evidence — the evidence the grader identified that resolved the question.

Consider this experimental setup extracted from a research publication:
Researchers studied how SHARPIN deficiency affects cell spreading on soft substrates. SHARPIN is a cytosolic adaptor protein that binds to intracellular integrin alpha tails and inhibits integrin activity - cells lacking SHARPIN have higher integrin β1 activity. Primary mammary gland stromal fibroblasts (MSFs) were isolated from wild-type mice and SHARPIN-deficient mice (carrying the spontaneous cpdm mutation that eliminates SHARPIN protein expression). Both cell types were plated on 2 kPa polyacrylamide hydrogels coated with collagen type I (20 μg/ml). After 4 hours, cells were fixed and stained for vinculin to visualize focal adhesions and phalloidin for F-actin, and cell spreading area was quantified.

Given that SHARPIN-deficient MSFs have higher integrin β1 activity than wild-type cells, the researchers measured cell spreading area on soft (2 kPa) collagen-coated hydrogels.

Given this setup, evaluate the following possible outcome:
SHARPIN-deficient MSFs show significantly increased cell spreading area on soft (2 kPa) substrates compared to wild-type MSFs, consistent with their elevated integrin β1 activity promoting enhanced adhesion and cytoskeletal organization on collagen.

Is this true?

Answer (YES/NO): NO